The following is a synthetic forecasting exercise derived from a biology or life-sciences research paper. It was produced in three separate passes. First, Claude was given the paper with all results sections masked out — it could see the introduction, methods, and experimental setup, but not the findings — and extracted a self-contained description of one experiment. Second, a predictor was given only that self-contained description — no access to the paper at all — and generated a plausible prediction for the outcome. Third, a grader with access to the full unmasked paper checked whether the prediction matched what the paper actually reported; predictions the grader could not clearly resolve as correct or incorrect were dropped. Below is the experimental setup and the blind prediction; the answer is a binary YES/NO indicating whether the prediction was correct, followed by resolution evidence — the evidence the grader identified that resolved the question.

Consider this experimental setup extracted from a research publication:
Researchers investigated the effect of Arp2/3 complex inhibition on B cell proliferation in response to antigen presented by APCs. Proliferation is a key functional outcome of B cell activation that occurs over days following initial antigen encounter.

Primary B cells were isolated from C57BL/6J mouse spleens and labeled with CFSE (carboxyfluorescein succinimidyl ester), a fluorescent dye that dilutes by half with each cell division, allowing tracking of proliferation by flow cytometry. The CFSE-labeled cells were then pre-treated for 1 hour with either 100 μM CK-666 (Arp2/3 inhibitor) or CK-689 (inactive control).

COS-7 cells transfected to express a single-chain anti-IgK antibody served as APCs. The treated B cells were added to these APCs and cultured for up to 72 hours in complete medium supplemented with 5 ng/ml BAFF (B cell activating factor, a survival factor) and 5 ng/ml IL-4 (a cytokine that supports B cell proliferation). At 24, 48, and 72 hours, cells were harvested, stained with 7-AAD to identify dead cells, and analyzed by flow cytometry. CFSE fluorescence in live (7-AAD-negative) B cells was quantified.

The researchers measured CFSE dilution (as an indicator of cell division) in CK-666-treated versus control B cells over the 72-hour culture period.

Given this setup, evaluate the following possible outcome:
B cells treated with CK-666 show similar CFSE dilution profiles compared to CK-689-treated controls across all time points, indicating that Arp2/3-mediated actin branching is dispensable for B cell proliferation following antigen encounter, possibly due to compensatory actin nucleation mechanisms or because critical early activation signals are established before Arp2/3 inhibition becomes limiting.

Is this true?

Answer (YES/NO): NO